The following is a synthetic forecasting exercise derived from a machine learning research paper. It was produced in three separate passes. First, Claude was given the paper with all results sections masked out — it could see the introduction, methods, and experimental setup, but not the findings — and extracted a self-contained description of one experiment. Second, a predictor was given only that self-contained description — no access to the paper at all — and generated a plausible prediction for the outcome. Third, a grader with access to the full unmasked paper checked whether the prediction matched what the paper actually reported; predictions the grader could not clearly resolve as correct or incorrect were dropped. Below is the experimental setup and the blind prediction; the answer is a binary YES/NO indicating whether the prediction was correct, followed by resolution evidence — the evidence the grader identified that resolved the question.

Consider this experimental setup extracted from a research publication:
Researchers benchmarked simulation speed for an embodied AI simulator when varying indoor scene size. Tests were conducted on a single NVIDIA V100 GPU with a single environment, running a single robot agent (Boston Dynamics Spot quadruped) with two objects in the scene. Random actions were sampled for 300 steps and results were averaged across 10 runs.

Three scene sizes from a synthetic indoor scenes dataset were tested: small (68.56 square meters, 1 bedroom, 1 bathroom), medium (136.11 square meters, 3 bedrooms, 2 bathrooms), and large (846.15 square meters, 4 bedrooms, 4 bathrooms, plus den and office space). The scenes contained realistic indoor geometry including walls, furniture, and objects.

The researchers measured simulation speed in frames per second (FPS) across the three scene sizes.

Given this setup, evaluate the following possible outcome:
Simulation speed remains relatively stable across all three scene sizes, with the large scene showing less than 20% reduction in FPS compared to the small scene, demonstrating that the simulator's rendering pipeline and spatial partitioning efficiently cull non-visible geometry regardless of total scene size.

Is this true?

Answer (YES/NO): NO